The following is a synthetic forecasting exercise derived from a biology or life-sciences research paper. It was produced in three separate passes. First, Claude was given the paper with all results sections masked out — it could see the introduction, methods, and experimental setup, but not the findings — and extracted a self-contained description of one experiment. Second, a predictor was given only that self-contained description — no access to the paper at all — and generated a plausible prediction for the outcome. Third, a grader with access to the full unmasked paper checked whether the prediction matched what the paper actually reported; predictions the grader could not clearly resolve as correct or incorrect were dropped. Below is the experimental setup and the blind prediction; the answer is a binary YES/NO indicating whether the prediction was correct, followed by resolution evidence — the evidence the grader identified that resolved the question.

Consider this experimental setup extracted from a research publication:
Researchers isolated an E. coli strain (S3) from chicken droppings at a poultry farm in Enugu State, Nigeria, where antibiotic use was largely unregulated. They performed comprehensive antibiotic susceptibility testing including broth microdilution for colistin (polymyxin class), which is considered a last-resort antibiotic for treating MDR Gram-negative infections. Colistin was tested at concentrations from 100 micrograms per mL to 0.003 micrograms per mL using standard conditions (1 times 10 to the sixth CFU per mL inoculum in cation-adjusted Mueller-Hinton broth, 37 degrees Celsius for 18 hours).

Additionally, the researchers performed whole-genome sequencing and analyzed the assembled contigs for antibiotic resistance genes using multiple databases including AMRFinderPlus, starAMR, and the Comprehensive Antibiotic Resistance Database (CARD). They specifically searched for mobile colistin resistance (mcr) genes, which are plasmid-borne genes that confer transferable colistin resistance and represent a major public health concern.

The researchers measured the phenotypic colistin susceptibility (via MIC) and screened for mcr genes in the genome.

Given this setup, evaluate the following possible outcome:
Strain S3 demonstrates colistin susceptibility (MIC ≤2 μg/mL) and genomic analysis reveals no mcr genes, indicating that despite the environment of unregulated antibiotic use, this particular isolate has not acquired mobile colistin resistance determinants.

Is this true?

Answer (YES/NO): YES